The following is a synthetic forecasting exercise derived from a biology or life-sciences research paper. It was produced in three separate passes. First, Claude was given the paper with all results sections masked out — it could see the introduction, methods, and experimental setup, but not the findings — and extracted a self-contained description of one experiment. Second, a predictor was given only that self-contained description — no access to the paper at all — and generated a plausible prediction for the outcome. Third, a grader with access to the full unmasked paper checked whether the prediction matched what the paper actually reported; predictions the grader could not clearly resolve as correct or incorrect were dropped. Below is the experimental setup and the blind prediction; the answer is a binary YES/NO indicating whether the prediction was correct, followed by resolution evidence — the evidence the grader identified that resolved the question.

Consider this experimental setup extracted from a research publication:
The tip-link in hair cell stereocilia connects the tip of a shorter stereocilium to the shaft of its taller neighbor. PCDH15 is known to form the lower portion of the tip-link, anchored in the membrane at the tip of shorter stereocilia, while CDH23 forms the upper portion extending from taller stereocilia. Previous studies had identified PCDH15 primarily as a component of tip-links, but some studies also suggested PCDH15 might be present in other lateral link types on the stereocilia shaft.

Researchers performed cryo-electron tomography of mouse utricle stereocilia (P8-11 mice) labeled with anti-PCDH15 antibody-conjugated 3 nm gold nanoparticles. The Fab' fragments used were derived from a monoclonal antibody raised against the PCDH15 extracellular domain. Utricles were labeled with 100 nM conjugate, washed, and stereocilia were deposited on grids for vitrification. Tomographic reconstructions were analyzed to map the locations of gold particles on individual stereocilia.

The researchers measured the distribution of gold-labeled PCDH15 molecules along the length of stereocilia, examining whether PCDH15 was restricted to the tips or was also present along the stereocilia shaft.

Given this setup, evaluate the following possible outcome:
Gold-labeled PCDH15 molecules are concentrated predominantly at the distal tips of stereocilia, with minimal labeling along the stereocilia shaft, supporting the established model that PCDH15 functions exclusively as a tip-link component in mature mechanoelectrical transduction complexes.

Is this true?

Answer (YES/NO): NO